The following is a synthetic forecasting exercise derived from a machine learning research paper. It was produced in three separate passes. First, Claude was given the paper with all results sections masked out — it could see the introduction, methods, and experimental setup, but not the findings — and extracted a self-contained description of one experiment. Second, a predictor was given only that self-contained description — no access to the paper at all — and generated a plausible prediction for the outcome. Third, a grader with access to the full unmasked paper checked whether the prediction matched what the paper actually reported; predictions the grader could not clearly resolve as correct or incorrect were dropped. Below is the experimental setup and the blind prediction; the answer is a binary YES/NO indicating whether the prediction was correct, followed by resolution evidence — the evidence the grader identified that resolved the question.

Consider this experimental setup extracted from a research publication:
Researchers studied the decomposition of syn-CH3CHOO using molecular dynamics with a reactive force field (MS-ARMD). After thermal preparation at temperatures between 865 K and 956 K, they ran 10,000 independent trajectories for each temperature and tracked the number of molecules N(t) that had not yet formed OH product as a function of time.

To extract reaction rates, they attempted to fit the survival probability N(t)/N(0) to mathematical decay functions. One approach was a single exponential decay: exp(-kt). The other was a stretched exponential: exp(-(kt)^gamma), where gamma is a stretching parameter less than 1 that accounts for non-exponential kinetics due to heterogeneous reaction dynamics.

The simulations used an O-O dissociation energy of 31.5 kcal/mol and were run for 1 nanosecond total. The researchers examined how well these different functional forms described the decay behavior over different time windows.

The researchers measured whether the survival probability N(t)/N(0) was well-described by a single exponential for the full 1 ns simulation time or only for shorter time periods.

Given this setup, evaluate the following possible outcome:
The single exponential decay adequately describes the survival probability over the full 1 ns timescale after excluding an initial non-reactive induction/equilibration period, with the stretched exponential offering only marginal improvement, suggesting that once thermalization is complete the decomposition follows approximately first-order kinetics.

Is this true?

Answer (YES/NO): NO